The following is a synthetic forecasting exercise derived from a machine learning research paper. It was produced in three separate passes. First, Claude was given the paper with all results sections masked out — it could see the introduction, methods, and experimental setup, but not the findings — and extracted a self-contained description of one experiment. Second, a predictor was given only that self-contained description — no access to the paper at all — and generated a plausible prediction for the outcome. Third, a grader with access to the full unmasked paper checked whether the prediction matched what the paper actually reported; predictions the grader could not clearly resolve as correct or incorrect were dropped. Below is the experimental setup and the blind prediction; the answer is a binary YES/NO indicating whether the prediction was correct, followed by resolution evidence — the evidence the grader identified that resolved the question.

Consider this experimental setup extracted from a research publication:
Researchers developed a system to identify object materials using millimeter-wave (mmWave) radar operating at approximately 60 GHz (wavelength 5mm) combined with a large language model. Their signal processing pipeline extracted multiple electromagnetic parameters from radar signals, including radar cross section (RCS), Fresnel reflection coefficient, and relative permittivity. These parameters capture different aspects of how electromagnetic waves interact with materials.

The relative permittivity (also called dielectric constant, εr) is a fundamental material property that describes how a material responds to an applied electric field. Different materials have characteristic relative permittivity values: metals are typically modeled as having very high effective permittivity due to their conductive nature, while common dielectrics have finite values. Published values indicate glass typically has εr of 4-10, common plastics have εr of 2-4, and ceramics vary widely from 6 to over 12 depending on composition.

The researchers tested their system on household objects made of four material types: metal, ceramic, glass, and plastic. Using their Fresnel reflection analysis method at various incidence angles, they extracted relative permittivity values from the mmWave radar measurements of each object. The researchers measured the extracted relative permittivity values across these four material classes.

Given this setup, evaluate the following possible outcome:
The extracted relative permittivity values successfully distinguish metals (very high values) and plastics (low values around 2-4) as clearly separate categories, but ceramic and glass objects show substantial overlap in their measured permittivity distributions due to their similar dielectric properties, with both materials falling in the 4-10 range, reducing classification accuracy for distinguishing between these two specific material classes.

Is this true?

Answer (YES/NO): NO